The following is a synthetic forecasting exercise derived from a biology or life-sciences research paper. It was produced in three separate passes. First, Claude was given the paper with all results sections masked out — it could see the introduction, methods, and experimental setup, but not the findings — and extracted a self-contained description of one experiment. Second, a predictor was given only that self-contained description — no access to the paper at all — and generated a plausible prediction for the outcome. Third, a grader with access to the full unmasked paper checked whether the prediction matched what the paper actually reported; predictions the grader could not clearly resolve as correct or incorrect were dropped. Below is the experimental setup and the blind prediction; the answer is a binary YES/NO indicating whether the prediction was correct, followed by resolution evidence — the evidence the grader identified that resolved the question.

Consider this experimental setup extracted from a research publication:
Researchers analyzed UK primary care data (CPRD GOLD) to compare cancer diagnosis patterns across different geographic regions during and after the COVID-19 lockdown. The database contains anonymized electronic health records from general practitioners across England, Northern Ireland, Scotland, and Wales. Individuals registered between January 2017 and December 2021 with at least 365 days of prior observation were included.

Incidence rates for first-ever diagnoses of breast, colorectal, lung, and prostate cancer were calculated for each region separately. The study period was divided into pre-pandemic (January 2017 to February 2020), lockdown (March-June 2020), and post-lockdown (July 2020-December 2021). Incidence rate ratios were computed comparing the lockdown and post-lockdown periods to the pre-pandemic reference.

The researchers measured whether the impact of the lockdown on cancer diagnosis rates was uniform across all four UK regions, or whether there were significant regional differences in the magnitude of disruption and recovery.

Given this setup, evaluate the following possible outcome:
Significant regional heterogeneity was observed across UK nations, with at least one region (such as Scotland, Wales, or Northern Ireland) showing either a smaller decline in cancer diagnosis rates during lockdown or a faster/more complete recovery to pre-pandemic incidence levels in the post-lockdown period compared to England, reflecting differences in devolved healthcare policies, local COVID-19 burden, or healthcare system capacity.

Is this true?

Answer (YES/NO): NO